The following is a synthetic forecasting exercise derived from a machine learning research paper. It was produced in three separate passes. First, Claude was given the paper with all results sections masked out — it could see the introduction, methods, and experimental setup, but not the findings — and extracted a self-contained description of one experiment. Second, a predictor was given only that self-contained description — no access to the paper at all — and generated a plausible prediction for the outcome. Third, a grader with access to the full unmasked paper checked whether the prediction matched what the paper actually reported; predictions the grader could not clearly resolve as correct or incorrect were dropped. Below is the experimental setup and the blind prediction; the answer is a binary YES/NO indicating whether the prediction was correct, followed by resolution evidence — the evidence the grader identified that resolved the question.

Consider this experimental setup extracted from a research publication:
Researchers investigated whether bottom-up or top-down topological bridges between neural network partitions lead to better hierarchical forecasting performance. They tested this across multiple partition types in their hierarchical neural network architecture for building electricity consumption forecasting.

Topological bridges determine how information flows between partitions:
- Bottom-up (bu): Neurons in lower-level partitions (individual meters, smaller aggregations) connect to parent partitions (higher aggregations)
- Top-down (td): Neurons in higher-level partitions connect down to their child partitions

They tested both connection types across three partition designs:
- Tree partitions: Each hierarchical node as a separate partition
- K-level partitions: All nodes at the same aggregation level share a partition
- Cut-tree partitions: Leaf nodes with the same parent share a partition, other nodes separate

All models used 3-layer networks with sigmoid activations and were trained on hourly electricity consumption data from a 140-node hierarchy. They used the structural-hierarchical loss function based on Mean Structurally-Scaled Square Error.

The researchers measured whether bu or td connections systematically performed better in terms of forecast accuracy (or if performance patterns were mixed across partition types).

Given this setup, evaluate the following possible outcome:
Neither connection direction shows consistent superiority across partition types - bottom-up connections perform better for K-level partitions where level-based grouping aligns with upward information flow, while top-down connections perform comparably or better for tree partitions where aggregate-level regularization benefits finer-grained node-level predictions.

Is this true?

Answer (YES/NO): NO